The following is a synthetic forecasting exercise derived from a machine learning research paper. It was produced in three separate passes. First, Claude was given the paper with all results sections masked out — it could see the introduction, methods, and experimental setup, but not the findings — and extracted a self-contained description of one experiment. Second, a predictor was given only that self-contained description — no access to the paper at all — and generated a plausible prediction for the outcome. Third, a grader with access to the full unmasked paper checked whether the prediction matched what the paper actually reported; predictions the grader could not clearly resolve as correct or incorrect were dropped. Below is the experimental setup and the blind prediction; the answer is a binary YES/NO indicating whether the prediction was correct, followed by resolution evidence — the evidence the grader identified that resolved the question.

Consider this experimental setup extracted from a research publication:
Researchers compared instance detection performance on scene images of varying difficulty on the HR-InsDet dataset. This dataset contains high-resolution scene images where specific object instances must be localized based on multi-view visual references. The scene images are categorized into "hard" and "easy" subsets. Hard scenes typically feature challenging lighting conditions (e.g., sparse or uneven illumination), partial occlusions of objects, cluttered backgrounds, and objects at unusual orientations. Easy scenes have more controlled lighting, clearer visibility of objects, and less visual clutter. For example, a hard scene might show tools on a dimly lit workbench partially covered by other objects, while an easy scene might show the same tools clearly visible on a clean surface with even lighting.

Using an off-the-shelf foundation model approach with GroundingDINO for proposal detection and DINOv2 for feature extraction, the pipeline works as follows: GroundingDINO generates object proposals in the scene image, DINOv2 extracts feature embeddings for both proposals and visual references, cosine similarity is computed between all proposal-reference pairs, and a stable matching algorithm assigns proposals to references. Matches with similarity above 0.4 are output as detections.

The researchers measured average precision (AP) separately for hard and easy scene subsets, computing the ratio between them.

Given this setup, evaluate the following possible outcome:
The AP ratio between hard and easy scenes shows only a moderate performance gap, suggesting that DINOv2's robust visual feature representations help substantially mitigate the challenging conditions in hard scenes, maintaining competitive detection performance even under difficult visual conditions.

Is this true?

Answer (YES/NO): NO